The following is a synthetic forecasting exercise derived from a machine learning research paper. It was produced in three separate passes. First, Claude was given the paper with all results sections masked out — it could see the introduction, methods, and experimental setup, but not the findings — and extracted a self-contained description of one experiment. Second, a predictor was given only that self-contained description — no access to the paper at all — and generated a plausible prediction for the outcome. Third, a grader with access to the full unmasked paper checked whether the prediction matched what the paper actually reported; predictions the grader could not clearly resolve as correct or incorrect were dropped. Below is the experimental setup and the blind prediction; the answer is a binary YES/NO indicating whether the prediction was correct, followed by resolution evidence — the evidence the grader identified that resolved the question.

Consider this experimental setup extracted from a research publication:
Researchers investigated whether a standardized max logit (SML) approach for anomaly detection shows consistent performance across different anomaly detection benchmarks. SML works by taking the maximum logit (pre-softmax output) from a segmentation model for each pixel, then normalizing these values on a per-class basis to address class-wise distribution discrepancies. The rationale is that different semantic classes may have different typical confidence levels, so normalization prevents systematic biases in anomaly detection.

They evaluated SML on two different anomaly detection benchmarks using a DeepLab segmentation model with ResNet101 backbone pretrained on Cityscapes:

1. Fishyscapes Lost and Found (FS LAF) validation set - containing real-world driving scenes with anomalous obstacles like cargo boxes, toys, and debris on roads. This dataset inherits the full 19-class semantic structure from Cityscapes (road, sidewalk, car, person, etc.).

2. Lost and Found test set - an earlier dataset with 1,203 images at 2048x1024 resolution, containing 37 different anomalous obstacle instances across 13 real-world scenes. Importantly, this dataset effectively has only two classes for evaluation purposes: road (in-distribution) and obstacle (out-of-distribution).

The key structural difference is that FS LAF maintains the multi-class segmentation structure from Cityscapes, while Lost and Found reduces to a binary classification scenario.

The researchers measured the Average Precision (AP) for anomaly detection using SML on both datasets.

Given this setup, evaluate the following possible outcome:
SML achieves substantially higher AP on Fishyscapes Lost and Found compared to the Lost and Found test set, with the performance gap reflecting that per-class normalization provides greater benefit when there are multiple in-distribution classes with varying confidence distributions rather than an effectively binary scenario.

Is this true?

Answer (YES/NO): YES